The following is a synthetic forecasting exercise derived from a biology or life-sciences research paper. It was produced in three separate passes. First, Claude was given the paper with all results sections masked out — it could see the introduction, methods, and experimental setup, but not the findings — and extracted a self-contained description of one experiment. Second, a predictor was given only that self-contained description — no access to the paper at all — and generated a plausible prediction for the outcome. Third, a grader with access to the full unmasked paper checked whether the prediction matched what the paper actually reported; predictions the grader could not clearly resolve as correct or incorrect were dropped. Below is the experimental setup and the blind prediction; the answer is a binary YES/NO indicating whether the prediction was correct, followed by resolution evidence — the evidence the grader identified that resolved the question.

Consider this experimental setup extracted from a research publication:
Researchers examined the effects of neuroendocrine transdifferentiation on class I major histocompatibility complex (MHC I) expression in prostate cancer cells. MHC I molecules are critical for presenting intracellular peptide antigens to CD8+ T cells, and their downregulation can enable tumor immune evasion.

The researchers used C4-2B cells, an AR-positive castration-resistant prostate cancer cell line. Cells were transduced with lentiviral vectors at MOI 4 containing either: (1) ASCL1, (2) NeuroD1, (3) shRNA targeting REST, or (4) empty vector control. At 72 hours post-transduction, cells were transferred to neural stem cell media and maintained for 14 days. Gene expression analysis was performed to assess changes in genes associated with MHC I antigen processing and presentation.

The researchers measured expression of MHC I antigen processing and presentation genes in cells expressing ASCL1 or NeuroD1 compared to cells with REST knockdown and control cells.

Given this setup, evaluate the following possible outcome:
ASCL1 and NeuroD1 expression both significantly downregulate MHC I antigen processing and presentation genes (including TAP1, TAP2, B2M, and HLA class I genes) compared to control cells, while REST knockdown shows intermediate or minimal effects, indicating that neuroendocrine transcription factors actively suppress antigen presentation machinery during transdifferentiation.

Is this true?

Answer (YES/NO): YES